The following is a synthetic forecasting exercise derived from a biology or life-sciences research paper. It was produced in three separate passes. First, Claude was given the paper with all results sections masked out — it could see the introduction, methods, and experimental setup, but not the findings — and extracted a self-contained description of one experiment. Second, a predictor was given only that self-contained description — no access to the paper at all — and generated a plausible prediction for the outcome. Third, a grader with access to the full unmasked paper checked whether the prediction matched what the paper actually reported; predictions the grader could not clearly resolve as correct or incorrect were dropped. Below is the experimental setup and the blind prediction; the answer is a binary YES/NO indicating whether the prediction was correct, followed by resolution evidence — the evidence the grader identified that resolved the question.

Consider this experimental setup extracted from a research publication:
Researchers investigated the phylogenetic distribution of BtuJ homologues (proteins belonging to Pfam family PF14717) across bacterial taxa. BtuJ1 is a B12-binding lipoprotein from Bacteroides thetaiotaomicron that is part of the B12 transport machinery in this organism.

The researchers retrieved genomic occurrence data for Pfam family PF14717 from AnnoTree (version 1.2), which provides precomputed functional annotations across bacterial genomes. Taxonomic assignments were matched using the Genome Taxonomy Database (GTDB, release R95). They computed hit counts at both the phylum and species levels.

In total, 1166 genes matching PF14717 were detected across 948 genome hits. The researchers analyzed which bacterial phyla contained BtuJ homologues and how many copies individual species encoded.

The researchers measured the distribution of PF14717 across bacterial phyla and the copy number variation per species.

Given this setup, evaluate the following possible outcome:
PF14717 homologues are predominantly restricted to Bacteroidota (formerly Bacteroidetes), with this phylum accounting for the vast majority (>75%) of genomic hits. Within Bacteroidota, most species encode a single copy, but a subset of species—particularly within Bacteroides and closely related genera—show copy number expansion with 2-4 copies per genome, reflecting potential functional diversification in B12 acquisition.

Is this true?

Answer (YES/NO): YES